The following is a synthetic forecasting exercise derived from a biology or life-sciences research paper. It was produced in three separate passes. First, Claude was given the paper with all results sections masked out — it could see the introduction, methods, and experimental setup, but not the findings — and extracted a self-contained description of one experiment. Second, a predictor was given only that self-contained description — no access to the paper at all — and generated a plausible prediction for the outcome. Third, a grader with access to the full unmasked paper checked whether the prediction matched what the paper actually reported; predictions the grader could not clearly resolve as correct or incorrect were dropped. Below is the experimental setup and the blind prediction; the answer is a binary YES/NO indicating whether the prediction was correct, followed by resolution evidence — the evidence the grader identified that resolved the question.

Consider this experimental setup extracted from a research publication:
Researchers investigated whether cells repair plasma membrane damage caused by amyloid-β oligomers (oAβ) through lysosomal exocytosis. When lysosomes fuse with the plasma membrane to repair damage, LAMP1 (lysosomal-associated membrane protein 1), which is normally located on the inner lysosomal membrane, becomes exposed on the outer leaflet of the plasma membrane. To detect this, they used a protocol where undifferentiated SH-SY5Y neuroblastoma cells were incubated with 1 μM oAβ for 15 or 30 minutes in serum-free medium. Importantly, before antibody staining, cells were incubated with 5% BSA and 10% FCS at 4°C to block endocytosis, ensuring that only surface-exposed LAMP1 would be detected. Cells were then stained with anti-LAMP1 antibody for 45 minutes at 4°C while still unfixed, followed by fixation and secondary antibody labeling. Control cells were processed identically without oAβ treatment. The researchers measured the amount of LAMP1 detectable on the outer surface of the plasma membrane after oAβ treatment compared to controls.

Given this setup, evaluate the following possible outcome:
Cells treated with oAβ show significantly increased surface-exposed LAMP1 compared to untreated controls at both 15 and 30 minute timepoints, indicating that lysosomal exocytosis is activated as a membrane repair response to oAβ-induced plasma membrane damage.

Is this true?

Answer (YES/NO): YES